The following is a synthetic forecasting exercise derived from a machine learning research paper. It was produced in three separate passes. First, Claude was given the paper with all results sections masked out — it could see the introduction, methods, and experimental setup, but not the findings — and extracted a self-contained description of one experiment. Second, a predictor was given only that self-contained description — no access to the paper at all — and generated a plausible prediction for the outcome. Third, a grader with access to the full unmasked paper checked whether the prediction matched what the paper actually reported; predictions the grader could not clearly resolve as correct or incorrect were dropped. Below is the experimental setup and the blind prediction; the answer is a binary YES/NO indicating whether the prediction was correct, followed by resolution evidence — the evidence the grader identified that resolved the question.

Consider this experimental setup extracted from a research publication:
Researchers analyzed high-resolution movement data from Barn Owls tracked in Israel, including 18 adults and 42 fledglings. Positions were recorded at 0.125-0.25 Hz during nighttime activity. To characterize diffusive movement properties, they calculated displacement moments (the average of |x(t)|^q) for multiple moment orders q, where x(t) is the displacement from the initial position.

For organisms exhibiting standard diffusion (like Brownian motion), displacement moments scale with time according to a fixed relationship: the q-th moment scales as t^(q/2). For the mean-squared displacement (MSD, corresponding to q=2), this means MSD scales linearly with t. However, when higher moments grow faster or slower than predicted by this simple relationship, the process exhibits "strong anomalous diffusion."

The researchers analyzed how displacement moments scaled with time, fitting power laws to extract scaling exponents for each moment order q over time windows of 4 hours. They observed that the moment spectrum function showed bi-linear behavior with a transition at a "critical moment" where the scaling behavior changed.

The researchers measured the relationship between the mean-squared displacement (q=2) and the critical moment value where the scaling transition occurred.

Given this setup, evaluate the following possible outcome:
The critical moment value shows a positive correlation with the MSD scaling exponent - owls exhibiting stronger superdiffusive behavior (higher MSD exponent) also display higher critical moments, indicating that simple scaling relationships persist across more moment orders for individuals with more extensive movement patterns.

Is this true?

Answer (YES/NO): NO